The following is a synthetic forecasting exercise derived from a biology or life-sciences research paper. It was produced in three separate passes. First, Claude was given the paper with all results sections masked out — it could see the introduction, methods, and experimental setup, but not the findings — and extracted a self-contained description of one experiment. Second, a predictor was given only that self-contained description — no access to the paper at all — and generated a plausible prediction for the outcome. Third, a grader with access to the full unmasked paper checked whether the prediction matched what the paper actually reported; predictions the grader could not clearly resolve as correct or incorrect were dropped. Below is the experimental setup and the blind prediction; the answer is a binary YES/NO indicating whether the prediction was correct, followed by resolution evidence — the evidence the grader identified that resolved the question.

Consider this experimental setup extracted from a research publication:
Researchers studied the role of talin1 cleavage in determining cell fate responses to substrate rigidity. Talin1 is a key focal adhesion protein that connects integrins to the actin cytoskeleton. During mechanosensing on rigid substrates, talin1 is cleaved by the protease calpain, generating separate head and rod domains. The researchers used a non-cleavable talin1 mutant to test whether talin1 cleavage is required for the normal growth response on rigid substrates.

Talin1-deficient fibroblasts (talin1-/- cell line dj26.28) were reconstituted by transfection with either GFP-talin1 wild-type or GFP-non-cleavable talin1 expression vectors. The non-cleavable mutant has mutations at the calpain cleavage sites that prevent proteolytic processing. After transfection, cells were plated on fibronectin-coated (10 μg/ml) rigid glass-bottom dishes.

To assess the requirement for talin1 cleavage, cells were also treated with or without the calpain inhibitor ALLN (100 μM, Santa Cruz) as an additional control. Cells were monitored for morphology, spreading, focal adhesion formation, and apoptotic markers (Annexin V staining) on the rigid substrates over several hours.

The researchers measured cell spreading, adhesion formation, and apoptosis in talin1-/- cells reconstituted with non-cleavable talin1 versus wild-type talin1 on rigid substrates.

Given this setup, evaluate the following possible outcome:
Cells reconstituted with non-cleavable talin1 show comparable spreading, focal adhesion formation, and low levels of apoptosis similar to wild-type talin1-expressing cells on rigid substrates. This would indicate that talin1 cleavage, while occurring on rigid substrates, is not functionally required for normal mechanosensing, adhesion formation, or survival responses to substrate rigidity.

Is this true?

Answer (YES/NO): NO